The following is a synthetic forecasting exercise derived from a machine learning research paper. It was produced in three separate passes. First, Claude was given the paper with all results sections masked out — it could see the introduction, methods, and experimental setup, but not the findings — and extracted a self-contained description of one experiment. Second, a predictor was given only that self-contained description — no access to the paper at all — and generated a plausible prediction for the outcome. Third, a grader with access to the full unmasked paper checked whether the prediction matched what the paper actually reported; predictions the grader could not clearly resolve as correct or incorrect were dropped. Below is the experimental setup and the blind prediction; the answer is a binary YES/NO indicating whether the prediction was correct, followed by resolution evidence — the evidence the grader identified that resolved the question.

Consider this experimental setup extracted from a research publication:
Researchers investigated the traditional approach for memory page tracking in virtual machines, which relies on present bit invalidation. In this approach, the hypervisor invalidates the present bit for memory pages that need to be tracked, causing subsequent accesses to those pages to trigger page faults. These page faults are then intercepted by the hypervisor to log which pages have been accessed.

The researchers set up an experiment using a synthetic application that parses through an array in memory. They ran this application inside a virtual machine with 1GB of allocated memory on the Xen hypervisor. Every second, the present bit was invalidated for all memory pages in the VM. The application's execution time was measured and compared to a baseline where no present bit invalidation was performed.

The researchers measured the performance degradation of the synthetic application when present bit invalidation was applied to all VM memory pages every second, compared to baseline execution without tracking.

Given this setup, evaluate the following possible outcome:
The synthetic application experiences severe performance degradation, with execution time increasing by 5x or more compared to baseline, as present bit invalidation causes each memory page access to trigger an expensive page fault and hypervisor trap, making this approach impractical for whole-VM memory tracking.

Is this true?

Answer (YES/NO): YES